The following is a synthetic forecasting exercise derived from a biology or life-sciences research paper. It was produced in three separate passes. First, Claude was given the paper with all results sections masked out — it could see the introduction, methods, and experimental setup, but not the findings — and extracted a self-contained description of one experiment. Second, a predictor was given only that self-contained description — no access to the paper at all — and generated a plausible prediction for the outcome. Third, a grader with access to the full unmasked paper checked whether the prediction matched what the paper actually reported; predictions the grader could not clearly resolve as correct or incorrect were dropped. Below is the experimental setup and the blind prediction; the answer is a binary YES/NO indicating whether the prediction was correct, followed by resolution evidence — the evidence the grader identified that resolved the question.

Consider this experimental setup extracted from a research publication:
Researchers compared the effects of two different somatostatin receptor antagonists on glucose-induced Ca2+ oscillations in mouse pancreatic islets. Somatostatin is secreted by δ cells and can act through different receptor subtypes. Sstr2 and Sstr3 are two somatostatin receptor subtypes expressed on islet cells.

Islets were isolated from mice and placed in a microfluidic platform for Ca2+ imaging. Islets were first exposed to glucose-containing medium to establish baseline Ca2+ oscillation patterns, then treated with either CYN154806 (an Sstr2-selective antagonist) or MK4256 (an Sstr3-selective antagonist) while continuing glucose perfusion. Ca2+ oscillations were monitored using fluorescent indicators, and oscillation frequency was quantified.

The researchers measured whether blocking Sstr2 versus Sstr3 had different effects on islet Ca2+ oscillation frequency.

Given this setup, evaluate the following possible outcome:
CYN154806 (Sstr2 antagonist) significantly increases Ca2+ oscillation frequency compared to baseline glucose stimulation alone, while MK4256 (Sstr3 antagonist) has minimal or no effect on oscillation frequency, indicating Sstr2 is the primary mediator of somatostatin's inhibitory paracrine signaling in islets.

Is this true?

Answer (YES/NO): YES